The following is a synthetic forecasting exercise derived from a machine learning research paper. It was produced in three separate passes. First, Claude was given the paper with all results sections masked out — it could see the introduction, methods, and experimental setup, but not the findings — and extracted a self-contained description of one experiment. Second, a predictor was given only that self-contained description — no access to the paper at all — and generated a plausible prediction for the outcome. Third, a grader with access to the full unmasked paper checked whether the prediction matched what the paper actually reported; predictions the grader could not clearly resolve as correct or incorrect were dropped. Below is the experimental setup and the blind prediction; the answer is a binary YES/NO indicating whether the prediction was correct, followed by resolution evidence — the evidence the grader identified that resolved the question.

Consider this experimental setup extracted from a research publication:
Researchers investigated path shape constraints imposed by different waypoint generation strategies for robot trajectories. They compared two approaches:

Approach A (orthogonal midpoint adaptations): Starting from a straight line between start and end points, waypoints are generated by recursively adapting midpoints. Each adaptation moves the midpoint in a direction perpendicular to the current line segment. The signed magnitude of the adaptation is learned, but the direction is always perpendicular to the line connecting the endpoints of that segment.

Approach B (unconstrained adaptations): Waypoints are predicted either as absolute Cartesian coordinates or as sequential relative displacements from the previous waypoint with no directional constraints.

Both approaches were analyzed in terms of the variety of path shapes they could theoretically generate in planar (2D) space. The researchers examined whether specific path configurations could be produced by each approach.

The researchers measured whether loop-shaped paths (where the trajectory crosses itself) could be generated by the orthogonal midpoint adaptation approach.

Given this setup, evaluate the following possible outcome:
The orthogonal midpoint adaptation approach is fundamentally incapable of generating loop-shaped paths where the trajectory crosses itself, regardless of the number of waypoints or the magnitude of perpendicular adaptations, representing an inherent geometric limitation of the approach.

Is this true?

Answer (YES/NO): YES